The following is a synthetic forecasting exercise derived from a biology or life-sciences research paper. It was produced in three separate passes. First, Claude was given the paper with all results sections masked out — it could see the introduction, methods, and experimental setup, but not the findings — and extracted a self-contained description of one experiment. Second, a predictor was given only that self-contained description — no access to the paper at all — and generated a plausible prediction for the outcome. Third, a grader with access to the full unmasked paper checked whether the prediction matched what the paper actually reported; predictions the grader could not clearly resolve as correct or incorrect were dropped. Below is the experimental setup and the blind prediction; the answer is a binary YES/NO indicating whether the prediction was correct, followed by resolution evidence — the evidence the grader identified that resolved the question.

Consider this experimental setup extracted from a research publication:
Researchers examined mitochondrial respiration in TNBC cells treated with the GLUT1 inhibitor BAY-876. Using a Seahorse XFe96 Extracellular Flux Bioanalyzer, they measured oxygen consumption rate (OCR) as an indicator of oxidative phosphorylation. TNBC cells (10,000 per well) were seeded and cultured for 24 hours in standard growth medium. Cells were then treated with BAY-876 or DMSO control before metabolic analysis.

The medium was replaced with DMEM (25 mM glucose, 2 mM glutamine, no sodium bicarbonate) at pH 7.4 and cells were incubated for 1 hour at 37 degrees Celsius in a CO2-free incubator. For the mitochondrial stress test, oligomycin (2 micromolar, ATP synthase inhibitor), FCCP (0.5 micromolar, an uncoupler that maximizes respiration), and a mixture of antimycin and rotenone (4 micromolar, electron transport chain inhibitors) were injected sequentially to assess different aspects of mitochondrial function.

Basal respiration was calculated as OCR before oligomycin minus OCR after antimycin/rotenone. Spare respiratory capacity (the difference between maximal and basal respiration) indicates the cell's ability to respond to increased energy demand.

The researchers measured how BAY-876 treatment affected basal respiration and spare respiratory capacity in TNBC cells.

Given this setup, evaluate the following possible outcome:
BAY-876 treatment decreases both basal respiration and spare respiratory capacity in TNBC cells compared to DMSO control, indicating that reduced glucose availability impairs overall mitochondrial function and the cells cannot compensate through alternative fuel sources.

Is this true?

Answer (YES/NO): NO